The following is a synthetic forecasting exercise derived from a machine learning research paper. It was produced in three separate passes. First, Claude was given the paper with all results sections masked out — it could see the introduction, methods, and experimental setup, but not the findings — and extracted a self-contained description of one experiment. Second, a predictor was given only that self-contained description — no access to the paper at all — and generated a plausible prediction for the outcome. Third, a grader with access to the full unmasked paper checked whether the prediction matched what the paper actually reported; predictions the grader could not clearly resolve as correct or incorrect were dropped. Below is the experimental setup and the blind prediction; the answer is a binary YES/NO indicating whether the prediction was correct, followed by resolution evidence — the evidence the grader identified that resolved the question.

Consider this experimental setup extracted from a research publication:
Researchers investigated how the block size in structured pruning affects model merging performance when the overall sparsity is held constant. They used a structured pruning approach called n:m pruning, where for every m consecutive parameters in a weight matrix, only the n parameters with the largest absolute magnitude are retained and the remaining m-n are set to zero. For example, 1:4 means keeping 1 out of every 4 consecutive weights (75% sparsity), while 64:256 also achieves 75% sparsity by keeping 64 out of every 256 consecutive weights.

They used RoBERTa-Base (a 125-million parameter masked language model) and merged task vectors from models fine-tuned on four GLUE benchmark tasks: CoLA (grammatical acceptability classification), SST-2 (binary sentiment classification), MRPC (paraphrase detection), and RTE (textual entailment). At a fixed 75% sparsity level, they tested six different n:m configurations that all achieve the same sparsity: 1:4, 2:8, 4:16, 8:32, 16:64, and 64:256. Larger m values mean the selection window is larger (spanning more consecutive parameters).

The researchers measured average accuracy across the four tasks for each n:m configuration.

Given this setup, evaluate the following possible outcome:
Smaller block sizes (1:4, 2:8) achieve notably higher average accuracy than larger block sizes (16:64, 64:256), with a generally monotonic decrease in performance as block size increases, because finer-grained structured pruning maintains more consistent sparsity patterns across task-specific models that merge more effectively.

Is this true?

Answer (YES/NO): NO